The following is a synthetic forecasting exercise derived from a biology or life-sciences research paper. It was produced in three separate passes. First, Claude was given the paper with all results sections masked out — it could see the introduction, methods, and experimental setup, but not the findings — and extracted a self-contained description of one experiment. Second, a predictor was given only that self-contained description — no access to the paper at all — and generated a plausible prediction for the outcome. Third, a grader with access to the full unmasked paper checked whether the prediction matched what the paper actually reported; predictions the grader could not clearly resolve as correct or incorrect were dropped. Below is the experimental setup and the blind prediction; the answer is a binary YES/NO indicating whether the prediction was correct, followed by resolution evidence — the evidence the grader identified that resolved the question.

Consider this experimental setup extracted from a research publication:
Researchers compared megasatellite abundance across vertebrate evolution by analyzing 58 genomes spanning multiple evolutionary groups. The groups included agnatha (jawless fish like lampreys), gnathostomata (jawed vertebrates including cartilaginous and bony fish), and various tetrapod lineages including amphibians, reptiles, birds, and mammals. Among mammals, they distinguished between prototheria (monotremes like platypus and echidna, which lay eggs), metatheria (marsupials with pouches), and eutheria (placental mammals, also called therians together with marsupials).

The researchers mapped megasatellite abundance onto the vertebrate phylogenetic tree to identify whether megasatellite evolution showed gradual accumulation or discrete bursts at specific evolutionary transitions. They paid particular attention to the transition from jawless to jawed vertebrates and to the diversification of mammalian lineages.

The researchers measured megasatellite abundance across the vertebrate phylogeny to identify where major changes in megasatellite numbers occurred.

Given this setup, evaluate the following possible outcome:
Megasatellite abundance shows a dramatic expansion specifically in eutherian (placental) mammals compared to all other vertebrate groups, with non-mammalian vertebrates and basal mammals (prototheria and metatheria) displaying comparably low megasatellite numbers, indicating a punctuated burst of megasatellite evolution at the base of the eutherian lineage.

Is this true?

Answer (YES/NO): NO